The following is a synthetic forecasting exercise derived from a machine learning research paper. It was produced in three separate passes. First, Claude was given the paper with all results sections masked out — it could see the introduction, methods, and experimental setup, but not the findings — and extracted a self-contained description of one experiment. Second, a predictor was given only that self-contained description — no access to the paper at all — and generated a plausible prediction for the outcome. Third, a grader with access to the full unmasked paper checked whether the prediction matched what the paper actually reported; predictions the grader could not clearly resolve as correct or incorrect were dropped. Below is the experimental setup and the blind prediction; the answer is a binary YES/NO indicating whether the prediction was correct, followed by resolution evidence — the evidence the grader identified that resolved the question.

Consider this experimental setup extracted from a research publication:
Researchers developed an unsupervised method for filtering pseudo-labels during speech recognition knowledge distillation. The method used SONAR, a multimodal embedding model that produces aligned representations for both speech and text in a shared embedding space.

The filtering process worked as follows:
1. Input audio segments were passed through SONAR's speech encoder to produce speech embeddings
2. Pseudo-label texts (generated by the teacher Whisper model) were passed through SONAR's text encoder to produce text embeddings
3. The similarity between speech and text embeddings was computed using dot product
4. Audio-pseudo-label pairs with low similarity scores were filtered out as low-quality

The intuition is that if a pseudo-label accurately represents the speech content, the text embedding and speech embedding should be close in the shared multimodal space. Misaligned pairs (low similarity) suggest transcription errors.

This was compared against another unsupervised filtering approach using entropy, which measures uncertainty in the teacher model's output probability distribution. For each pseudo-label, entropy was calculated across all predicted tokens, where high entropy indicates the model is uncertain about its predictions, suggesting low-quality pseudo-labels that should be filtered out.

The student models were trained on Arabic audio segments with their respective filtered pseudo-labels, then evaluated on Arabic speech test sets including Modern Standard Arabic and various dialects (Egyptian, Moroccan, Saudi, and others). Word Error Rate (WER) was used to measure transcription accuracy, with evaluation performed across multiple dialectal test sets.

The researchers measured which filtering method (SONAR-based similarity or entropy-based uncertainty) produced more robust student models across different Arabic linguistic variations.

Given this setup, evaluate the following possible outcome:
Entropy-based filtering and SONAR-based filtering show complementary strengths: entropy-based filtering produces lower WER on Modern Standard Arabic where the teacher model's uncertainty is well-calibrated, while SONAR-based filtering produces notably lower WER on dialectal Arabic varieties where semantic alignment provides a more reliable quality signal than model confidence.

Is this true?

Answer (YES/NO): NO